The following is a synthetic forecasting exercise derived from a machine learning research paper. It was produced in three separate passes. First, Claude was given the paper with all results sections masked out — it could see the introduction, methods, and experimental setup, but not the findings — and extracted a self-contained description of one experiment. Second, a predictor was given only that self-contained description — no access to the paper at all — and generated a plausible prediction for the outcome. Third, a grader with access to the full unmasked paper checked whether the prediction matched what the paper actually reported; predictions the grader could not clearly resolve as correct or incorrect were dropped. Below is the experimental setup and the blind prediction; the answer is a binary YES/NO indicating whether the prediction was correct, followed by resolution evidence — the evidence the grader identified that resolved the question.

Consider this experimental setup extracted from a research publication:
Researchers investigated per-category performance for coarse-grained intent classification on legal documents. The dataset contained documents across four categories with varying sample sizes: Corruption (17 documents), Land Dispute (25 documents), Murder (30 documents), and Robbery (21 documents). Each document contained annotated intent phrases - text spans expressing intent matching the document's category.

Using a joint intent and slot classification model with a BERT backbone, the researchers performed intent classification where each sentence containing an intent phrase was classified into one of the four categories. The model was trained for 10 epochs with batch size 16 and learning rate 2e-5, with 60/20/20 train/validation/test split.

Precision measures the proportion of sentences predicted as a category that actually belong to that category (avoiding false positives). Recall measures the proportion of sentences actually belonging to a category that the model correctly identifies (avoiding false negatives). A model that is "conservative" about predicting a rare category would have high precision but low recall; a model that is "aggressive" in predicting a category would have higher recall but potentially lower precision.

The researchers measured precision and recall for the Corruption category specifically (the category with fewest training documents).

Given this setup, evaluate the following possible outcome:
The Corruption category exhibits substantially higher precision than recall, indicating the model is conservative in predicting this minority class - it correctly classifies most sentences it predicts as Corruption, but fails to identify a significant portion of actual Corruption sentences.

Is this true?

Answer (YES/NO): NO